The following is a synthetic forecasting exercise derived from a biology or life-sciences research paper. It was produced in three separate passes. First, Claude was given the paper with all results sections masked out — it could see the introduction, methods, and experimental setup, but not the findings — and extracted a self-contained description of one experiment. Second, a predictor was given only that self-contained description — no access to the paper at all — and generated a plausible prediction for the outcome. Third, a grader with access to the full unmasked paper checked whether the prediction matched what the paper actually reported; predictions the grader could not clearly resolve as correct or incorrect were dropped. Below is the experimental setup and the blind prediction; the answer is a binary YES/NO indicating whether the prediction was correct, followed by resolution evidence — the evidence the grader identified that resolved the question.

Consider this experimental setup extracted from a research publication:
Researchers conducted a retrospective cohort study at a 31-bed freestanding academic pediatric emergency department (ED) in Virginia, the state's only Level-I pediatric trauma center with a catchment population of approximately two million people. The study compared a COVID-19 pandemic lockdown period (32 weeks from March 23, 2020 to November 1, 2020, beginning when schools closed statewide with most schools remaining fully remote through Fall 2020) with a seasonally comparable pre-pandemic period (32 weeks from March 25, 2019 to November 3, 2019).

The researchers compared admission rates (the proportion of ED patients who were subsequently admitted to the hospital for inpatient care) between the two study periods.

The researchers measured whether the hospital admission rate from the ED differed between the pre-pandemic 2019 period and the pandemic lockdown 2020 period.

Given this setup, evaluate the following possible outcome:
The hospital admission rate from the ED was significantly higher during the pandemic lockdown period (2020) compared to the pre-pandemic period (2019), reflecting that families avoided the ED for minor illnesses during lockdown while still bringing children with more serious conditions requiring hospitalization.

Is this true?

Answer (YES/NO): YES